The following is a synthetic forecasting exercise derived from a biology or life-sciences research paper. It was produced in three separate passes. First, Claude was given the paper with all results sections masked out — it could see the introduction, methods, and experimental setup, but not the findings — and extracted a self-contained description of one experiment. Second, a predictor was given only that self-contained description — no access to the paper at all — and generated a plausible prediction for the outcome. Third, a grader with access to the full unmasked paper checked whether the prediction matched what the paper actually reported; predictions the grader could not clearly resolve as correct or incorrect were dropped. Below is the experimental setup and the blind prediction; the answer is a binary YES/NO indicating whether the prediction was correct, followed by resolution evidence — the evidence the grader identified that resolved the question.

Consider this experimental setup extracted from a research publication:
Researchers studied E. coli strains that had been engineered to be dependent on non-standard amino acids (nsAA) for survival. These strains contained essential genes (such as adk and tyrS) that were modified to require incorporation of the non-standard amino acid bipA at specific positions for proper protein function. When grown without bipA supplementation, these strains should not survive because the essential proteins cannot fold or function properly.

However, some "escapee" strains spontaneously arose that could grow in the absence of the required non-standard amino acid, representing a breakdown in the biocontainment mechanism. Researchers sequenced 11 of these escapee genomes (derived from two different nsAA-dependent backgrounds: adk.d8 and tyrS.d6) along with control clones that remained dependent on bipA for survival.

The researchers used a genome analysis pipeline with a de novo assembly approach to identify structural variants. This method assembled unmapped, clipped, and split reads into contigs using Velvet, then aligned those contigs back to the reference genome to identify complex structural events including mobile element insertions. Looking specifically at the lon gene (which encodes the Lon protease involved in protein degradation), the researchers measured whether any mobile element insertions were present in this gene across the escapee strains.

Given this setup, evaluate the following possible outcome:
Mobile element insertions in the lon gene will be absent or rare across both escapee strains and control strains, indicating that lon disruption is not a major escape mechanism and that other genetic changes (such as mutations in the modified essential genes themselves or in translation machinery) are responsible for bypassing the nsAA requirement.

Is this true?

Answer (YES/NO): NO